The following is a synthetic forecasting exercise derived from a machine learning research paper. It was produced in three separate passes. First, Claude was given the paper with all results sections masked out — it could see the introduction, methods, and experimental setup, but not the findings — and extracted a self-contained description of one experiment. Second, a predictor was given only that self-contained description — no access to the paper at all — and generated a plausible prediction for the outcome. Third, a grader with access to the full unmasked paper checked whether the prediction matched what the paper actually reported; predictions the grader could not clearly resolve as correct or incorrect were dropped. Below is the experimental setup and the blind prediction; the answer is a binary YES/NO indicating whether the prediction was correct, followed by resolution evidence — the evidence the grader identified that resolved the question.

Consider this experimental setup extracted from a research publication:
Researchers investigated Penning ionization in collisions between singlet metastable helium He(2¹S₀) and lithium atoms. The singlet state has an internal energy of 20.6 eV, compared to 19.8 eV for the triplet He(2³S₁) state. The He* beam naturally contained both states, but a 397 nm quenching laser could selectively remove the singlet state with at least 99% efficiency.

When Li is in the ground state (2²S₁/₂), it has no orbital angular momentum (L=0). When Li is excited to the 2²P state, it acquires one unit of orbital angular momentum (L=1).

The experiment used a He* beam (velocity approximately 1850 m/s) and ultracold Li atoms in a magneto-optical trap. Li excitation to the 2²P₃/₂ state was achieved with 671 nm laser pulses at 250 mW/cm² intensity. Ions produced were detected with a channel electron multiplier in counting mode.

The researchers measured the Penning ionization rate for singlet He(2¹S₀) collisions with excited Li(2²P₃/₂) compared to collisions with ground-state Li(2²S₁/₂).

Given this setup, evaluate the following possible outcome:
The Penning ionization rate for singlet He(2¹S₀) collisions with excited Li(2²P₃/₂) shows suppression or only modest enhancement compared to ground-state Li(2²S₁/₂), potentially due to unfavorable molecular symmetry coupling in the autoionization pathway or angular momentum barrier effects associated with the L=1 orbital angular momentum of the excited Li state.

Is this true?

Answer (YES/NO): YES